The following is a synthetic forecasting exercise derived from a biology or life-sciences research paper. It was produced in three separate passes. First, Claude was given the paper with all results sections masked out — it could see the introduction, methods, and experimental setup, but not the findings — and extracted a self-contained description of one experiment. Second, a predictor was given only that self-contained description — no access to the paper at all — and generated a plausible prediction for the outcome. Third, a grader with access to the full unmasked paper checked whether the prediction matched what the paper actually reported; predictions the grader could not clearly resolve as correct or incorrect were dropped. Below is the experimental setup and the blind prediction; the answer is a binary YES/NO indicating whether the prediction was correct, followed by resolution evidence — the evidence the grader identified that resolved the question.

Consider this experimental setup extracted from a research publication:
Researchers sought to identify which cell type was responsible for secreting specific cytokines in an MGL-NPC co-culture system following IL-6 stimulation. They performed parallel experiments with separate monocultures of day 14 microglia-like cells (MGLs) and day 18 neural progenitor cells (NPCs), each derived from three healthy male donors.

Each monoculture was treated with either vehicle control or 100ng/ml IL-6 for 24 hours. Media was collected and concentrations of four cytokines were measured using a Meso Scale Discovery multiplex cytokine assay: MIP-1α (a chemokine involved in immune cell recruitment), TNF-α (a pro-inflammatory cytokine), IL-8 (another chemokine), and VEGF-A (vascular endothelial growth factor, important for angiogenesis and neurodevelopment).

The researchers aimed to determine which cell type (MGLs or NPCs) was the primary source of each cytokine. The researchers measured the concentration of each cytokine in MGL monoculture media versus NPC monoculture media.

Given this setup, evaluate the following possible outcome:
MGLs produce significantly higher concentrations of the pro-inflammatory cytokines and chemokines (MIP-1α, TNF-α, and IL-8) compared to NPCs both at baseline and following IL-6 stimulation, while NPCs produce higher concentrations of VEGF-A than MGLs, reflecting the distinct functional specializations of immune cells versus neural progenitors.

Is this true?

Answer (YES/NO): YES